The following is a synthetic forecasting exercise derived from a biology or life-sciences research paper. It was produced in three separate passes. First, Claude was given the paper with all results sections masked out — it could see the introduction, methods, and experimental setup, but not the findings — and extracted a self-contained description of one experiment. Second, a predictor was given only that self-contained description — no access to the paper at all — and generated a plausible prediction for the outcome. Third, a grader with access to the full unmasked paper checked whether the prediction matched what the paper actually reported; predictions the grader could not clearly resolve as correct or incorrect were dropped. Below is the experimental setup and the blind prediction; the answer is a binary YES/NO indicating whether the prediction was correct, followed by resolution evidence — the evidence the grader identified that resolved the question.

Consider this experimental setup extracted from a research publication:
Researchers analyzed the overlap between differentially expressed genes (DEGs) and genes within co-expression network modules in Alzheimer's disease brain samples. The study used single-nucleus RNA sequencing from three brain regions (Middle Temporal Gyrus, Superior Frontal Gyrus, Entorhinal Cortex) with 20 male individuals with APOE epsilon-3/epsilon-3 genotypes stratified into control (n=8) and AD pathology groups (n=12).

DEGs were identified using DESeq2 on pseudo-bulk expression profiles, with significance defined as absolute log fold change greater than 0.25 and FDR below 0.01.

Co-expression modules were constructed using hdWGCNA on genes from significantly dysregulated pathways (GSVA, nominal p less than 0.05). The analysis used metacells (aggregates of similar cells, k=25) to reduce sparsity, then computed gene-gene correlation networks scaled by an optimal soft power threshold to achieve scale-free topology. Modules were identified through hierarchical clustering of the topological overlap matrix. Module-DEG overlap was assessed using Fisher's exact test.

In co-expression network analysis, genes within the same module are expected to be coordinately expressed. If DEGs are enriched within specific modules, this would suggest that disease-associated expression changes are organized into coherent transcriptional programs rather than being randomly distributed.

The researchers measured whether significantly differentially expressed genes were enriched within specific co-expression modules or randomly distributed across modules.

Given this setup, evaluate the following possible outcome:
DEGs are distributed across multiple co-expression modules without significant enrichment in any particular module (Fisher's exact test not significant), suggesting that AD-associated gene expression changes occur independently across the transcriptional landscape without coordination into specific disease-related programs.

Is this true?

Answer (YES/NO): NO